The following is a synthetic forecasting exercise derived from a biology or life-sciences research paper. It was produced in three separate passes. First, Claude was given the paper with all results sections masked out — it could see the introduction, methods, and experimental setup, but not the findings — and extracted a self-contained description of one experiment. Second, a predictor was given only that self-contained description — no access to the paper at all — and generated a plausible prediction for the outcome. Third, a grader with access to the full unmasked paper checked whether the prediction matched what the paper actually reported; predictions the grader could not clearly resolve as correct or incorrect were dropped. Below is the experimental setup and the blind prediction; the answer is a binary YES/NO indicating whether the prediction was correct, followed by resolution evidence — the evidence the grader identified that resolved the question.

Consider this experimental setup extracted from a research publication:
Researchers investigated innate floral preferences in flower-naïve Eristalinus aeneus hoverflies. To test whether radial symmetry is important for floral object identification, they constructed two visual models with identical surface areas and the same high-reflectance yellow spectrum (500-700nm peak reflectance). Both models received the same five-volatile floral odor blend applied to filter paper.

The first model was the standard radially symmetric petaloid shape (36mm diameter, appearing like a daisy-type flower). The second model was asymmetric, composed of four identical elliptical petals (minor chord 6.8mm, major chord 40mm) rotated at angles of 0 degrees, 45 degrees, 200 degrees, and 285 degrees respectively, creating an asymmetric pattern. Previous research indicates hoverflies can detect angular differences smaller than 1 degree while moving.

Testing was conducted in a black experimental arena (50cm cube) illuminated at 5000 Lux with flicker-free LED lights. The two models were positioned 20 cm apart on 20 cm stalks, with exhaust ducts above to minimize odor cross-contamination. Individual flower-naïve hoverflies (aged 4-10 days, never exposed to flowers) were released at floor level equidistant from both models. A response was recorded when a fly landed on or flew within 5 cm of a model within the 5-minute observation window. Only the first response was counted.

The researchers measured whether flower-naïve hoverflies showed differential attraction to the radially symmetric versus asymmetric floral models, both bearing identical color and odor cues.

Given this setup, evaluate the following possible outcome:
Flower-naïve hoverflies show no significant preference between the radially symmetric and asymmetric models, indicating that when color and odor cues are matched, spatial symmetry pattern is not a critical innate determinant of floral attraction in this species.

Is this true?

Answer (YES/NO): NO